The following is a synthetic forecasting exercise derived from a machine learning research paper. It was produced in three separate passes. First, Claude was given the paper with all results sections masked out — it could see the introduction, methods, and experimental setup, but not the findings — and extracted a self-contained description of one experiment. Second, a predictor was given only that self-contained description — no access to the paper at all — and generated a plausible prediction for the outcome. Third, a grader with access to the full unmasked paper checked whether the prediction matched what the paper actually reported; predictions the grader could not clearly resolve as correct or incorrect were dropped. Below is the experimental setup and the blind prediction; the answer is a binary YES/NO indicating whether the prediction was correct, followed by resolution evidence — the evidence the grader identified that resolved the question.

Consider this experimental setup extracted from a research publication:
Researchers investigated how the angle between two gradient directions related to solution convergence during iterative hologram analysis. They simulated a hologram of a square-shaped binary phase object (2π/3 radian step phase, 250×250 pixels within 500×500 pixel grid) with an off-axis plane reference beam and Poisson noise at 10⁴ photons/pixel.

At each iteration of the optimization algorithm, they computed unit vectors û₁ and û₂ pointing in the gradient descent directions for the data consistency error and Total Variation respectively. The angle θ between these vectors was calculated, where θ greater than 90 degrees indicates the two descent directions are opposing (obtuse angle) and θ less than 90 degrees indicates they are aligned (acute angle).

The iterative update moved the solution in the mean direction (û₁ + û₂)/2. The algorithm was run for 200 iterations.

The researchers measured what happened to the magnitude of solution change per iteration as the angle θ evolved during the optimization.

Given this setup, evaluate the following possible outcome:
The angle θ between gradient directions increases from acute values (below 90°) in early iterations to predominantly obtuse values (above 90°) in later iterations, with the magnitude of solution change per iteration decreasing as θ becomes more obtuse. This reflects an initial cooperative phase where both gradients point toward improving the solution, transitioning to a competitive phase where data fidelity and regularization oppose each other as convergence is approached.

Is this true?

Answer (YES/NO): NO